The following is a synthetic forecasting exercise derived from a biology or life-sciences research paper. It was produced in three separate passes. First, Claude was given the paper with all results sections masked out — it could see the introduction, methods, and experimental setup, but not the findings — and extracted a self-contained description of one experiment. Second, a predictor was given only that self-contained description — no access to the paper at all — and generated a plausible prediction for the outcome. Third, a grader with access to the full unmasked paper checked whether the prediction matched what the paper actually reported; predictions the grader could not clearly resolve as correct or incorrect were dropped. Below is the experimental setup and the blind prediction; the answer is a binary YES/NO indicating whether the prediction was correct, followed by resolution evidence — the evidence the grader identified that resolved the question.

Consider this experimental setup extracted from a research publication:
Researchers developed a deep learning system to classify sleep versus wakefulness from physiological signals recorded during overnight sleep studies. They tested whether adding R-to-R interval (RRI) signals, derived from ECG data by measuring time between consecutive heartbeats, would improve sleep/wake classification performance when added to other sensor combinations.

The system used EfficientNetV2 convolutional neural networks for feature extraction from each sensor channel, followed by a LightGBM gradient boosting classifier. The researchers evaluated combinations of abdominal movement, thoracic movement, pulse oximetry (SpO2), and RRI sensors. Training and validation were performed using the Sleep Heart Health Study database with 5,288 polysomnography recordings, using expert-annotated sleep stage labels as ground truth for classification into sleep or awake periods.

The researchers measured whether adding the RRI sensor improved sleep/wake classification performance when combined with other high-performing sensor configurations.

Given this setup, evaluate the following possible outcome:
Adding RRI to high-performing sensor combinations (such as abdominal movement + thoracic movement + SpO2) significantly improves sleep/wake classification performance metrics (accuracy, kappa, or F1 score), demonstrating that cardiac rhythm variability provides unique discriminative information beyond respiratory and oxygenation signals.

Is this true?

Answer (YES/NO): NO